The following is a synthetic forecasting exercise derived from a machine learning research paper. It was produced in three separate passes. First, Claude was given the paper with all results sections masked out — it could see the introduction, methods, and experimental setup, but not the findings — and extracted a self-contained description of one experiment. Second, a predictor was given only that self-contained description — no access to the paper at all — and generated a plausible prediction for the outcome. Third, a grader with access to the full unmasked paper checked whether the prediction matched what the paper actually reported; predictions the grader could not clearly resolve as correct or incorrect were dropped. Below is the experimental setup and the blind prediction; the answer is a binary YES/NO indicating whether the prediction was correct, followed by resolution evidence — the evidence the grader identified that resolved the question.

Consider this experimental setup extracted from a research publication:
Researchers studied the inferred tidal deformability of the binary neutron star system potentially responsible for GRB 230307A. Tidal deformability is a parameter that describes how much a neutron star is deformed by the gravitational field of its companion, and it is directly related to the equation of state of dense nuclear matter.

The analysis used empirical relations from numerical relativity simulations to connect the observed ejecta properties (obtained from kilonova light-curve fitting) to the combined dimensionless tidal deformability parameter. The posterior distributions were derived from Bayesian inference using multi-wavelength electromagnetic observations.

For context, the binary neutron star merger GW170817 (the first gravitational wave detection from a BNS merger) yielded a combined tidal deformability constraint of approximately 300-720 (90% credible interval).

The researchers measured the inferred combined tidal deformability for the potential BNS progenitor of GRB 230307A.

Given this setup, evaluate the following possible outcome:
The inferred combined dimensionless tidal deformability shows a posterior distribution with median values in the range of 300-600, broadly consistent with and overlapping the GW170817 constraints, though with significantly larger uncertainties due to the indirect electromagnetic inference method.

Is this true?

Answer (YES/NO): YES